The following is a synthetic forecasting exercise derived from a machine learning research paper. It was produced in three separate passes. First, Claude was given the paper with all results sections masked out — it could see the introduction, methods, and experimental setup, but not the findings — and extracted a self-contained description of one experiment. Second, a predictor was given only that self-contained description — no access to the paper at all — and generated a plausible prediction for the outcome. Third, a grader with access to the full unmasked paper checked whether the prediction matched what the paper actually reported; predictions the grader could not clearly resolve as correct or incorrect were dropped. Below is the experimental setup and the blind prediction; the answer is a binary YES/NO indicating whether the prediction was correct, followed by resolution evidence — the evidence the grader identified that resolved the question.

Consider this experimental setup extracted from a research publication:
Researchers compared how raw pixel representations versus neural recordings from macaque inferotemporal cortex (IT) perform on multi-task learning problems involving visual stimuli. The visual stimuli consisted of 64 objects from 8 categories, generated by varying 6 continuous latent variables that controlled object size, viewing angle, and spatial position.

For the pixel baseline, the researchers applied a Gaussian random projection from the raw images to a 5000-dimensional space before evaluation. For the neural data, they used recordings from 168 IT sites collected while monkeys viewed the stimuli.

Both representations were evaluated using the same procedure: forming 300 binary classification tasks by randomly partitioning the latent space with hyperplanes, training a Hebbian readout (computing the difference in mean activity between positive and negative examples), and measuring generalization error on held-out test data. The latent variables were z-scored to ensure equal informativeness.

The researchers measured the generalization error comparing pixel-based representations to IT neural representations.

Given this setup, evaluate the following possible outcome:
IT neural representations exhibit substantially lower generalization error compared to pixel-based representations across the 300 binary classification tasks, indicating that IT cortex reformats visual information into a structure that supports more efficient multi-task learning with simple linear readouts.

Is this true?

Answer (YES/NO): YES